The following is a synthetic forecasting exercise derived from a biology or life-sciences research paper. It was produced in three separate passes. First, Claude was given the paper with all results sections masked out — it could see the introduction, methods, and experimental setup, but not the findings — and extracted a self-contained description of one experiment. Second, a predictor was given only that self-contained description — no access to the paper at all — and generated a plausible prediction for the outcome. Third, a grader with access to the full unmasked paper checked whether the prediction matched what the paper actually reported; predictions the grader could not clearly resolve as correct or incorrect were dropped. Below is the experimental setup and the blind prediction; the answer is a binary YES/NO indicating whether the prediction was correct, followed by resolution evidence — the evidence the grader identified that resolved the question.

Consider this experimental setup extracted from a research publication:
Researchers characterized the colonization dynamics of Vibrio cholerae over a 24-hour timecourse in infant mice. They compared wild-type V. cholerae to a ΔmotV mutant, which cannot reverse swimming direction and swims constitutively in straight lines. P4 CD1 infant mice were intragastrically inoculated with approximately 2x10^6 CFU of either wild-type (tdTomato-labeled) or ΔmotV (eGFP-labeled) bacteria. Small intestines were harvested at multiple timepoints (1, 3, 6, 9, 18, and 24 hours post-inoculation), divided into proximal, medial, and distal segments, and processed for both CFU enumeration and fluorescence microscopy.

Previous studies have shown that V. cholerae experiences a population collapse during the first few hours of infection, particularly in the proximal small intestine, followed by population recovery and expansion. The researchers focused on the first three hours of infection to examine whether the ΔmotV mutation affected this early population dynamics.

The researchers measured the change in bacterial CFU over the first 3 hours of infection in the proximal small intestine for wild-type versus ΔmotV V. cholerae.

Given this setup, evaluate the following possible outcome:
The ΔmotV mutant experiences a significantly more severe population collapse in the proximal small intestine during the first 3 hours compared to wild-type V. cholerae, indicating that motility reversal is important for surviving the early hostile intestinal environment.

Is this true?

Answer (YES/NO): NO